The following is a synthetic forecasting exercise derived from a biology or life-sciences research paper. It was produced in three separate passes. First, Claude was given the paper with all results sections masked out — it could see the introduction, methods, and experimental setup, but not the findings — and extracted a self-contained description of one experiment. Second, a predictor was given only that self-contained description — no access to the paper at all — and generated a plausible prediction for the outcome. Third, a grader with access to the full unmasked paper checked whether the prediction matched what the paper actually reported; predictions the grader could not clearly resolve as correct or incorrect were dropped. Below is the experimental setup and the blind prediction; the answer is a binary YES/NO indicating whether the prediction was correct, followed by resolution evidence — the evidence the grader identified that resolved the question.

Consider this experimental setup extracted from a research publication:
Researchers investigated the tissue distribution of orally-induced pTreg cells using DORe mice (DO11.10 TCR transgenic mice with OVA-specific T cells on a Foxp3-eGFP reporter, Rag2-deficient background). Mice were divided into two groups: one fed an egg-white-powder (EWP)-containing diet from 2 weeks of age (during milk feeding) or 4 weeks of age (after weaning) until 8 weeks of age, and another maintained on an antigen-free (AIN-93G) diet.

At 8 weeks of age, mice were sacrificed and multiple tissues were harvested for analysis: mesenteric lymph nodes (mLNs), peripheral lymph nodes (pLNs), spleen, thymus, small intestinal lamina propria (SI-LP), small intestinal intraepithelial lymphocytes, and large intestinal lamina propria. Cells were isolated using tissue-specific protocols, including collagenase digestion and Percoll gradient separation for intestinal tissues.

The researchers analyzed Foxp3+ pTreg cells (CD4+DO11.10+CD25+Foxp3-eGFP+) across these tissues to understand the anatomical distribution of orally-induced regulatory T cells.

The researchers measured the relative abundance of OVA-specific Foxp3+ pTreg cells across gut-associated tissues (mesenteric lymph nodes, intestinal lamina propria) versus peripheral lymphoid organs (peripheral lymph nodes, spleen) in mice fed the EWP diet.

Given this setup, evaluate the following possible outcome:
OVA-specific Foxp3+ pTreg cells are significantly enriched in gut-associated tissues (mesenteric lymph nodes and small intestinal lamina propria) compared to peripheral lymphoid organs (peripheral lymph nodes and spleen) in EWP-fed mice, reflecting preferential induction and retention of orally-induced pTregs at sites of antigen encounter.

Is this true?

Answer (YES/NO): YES